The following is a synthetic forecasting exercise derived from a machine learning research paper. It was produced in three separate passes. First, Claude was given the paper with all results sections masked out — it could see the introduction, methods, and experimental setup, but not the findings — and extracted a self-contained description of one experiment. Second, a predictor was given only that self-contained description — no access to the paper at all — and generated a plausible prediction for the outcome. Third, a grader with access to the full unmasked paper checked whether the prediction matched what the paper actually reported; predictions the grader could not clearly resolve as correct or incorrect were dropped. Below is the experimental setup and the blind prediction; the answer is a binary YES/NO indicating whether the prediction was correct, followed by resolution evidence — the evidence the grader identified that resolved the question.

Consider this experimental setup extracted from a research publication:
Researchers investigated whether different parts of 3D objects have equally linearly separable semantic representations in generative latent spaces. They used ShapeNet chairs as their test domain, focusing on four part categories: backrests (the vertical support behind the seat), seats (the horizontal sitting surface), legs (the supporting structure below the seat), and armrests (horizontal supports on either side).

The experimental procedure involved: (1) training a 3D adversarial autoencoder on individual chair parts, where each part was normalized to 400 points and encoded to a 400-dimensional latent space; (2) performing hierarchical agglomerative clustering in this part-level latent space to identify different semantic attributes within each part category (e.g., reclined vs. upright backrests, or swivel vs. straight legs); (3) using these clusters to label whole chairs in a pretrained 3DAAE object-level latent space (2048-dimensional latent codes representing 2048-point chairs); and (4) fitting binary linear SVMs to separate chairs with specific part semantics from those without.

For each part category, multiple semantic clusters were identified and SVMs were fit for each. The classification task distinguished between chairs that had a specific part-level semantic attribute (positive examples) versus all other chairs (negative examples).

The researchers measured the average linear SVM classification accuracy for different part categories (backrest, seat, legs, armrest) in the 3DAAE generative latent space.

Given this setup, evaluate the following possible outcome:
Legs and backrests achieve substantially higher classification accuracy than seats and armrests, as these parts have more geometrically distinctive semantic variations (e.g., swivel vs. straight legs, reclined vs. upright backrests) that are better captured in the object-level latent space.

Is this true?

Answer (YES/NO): NO